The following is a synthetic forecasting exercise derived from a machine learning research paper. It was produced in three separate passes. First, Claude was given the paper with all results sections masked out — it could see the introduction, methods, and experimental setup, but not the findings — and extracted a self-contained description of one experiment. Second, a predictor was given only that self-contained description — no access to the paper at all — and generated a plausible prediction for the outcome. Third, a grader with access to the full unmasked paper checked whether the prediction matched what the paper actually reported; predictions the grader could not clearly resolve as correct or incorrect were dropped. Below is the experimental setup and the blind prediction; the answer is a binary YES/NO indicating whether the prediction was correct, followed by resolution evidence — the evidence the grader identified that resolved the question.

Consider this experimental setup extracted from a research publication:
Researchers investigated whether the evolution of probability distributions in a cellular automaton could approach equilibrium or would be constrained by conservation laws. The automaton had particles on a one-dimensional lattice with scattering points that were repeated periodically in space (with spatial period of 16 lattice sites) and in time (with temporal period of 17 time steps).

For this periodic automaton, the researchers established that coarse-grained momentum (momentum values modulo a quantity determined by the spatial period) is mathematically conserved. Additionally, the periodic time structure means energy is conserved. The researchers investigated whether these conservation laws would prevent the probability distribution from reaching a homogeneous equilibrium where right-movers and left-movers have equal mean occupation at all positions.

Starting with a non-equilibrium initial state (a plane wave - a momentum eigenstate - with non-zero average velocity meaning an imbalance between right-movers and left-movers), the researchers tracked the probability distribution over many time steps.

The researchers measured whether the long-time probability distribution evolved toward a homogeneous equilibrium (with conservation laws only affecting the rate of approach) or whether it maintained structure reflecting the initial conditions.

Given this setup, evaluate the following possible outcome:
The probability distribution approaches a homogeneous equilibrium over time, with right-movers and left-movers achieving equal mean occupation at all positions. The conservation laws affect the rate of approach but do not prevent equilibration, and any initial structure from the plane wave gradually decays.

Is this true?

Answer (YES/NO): NO